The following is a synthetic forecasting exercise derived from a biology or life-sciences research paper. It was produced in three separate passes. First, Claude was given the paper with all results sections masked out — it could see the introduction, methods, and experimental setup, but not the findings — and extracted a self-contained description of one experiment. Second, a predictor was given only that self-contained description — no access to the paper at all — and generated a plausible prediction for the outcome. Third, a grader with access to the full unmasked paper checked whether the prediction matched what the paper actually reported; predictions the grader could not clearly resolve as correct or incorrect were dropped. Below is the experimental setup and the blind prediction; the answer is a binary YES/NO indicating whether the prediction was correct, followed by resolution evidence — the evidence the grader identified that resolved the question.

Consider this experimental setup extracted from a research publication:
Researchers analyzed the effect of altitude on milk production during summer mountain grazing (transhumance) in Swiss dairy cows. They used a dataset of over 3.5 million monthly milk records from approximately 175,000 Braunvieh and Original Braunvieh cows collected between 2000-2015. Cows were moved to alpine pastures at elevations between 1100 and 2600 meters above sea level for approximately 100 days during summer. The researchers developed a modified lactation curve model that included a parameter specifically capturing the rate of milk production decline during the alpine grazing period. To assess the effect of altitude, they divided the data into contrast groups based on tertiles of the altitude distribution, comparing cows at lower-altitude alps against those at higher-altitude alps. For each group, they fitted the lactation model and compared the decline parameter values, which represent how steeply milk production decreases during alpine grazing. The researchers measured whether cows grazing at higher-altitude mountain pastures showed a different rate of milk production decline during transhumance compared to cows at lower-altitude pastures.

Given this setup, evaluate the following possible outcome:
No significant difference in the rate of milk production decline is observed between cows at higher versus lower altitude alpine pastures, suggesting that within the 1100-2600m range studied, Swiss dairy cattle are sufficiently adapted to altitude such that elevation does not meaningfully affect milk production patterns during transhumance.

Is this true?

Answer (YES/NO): NO